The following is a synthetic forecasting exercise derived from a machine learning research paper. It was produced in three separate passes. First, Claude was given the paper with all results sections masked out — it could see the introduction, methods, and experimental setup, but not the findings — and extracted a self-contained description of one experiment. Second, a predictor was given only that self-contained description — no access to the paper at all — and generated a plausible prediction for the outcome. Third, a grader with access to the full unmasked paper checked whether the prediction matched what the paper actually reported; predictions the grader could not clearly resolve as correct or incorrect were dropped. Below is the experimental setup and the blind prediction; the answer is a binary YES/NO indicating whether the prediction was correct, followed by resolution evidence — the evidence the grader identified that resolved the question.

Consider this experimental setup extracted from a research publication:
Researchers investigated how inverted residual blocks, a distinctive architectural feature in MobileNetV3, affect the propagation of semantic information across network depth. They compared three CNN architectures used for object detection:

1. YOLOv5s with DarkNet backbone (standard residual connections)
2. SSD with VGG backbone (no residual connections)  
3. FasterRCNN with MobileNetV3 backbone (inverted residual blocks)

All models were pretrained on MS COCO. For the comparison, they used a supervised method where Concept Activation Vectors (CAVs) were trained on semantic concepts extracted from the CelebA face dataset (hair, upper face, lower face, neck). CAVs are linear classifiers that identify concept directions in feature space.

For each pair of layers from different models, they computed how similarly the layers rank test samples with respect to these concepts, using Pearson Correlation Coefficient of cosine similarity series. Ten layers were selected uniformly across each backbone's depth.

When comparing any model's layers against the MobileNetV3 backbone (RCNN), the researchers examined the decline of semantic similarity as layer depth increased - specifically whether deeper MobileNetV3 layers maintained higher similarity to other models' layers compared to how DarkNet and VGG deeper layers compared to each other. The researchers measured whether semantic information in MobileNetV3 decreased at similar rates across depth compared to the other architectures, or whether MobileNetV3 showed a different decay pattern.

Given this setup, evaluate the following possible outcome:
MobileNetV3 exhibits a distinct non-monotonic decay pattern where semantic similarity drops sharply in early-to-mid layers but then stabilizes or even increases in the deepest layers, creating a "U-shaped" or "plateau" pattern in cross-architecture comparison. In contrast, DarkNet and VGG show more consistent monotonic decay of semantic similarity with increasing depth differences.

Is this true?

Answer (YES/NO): NO